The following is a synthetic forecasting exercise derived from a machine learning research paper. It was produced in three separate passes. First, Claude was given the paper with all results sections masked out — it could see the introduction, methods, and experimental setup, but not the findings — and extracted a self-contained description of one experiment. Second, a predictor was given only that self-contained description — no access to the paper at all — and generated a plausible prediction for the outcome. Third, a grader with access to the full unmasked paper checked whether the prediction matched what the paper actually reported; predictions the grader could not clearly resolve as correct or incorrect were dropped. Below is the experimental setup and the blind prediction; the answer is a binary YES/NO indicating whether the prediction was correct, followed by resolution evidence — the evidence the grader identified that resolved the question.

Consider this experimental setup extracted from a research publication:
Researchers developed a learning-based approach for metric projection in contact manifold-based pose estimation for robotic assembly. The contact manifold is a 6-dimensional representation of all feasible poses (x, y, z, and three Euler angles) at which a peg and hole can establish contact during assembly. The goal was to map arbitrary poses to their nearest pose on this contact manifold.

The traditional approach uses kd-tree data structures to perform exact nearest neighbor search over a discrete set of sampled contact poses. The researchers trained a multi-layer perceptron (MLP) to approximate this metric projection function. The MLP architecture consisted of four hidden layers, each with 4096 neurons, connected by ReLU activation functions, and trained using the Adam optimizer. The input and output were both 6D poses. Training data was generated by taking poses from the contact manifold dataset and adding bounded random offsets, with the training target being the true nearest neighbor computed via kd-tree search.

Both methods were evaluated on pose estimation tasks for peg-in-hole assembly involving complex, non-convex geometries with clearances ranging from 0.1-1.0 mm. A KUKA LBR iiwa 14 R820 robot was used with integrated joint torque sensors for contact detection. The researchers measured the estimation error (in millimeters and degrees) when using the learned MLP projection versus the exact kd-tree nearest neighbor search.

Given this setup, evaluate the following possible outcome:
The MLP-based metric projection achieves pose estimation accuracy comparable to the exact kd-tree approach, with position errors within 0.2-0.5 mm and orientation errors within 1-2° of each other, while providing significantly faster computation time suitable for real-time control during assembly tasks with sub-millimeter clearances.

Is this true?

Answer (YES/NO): NO